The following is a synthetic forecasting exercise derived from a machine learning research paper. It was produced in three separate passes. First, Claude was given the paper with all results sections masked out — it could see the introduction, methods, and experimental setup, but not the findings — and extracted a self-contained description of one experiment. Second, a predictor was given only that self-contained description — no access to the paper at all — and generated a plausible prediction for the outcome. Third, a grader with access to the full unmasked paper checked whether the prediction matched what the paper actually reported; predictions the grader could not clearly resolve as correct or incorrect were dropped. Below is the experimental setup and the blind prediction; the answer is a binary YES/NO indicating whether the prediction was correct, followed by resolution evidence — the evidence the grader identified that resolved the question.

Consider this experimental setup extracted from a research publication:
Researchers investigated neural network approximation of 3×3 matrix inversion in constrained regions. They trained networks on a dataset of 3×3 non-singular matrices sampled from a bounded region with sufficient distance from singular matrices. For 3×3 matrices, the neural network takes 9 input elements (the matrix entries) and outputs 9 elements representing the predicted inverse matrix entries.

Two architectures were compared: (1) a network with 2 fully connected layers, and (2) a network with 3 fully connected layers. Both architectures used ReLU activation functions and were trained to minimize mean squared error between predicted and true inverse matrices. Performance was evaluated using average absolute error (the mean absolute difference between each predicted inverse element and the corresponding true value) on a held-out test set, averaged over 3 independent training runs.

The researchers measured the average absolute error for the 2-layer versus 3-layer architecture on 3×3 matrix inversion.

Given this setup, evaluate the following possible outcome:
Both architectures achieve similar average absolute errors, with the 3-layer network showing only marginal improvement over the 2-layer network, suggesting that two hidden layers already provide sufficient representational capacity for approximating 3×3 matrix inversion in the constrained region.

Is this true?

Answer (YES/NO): NO